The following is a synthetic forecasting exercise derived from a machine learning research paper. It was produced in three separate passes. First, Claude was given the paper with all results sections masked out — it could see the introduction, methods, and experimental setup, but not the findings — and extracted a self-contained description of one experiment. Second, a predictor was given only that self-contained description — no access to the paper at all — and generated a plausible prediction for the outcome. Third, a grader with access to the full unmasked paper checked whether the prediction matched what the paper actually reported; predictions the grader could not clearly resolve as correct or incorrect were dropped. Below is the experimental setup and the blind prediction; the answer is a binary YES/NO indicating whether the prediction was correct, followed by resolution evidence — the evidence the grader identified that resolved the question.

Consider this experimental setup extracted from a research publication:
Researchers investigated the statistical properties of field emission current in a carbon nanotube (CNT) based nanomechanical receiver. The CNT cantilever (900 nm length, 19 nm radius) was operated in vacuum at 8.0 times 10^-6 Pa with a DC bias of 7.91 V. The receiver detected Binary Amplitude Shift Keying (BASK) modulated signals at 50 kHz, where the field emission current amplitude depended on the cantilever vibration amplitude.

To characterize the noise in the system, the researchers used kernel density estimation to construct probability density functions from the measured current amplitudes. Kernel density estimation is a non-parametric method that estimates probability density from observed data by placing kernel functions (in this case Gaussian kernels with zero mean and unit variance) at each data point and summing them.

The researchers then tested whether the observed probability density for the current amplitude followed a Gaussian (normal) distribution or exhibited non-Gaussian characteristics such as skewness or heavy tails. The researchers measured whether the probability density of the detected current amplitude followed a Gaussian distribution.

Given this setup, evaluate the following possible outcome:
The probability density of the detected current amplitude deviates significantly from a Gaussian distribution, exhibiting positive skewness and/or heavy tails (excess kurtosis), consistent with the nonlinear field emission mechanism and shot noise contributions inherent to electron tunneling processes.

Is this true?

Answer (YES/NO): NO